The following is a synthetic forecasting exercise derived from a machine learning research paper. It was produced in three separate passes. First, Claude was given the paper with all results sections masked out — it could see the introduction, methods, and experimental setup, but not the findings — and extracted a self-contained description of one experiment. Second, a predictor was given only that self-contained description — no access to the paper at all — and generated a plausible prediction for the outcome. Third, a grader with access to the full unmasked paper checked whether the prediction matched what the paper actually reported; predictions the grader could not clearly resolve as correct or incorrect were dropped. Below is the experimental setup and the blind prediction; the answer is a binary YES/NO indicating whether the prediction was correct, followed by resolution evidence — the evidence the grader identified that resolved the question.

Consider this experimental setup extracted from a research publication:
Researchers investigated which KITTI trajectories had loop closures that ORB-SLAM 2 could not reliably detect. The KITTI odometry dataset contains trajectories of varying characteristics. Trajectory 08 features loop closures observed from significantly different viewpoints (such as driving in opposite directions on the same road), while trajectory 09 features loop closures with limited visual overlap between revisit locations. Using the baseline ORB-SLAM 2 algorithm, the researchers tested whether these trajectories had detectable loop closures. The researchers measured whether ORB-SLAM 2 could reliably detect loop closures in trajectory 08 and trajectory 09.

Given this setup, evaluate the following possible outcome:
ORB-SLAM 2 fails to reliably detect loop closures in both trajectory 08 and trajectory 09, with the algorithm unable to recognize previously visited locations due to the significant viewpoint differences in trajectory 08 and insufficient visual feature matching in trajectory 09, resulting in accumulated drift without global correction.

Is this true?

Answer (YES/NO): YES